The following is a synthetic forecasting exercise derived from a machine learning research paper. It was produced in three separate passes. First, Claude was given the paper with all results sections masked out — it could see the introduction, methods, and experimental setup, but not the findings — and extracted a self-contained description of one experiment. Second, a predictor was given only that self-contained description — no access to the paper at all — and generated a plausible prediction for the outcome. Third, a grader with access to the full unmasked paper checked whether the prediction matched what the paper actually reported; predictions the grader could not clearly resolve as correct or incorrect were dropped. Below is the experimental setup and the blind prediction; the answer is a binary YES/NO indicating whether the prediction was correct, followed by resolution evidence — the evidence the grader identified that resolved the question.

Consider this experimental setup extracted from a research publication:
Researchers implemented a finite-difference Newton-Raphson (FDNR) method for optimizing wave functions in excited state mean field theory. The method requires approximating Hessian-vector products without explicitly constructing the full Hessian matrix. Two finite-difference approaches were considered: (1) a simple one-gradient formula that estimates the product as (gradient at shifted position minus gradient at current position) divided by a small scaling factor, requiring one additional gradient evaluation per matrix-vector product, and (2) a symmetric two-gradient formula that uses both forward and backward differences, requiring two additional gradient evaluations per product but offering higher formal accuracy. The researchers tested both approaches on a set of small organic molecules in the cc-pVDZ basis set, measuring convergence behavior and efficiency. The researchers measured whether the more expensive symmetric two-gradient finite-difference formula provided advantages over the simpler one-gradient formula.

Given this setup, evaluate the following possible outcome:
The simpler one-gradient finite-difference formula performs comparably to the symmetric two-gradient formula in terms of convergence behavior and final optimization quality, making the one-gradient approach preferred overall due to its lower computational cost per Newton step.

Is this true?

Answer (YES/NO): YES